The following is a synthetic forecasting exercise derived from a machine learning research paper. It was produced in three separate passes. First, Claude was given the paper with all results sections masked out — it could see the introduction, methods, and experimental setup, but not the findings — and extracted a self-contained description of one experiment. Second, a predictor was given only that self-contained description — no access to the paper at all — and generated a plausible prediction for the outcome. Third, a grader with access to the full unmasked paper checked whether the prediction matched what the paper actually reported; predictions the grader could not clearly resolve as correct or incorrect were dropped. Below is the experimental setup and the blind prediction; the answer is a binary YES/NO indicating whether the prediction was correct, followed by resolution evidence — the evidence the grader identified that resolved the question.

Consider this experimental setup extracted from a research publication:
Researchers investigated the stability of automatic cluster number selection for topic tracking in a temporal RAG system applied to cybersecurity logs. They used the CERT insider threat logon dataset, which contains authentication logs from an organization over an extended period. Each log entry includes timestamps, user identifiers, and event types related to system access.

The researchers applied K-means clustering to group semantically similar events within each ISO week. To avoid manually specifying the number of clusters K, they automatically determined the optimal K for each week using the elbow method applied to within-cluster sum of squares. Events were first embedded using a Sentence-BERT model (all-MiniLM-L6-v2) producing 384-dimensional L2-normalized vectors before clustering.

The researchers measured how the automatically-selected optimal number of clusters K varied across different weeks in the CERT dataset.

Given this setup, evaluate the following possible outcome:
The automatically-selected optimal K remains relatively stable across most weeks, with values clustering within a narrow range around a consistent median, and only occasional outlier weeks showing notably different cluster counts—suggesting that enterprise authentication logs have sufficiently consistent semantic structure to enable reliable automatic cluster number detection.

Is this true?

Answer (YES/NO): NO